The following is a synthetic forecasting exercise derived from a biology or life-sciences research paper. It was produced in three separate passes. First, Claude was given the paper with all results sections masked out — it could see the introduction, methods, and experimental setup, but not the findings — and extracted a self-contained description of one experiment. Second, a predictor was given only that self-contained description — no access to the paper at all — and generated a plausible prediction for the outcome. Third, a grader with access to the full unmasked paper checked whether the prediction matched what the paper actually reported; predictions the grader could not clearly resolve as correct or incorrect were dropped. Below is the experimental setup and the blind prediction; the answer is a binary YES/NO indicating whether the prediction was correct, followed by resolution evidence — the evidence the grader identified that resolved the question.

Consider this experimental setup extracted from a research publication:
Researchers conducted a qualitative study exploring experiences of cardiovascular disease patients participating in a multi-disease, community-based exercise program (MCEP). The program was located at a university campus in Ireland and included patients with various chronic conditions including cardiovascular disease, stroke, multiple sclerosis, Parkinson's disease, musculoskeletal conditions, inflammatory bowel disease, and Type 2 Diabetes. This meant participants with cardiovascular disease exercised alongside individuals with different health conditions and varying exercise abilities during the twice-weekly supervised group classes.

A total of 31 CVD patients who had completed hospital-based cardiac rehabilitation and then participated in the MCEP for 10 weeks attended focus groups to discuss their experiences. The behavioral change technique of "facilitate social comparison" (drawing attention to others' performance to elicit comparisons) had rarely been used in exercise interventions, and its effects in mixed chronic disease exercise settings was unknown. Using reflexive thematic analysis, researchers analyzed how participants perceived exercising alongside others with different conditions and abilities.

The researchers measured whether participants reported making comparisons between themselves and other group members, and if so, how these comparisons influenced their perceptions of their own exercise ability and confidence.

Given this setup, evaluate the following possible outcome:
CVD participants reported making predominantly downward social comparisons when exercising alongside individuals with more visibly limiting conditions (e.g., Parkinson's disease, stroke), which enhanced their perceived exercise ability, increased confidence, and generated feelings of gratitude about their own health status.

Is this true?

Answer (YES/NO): NO